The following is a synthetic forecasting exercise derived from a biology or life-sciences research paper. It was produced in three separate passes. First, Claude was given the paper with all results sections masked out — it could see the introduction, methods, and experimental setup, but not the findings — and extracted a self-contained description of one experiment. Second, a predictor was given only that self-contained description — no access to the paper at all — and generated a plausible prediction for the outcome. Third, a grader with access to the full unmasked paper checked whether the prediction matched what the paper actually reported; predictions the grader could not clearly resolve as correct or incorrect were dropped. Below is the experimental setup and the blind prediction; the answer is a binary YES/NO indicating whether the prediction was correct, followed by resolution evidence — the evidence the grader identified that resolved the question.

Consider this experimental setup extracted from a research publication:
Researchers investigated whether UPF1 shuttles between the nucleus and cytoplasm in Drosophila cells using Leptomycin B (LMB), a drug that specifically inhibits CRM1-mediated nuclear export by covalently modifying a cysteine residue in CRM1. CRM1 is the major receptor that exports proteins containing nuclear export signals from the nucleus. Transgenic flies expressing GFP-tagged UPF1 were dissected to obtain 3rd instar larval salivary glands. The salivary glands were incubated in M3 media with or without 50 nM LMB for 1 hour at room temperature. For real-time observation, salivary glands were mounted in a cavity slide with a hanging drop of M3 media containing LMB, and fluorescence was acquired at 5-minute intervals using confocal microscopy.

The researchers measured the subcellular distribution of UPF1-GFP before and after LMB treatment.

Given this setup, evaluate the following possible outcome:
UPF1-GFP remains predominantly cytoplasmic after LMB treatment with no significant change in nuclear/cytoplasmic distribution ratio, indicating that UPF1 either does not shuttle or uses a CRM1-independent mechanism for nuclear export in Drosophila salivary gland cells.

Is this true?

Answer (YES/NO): NO